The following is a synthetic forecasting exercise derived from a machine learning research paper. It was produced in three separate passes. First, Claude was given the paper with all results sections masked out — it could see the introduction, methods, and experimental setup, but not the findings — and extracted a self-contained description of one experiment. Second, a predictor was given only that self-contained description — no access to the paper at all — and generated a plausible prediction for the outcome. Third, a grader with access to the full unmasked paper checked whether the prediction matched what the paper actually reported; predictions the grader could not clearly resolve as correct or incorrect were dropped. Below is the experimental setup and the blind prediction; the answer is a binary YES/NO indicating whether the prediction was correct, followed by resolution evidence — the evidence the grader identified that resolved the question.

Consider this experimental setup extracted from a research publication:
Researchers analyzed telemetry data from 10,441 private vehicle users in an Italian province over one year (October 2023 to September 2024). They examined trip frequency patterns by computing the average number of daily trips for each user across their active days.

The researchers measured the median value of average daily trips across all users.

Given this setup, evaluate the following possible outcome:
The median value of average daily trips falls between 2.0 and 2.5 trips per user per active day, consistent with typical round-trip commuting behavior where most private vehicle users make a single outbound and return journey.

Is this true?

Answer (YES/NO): NO